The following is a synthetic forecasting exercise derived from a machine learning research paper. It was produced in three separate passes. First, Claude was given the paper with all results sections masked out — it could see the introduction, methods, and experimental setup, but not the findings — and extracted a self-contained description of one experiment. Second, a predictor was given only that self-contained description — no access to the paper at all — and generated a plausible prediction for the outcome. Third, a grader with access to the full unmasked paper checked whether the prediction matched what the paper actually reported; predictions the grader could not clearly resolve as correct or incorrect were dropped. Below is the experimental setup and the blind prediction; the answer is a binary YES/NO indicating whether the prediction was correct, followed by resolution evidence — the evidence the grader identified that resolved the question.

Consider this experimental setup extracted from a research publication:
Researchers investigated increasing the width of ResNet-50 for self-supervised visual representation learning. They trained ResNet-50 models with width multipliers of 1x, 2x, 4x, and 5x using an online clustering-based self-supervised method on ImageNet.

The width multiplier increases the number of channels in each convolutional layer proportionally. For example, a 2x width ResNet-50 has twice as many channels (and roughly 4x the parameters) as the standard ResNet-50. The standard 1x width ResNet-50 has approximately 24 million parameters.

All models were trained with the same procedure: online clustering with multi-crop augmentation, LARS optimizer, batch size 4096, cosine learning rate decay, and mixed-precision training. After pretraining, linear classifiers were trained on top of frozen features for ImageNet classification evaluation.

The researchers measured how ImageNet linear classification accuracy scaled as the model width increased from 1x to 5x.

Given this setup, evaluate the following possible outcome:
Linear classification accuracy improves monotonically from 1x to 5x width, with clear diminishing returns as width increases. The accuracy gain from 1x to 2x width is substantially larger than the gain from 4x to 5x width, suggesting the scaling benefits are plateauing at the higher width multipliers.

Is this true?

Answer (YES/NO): YES